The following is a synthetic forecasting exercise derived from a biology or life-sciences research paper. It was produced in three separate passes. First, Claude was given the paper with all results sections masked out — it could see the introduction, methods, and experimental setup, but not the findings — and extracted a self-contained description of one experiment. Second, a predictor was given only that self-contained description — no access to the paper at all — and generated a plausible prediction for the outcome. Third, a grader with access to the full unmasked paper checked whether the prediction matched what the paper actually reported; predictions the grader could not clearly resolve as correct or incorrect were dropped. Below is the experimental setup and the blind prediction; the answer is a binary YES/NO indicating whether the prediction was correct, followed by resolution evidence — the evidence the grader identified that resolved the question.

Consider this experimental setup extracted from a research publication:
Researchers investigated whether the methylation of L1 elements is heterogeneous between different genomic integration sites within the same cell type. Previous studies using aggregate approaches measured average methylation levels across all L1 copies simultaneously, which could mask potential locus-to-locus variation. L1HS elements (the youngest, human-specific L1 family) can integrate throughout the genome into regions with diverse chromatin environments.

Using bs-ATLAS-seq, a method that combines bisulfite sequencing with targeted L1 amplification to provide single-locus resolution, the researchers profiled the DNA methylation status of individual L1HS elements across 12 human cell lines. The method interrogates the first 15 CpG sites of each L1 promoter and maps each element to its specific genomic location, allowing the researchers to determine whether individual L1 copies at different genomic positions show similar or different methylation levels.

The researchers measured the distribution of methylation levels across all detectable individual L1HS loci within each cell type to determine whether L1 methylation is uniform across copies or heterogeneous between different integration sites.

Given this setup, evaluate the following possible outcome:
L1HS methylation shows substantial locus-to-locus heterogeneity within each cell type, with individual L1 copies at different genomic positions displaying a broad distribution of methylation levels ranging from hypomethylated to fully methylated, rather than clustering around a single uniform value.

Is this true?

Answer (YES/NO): NO